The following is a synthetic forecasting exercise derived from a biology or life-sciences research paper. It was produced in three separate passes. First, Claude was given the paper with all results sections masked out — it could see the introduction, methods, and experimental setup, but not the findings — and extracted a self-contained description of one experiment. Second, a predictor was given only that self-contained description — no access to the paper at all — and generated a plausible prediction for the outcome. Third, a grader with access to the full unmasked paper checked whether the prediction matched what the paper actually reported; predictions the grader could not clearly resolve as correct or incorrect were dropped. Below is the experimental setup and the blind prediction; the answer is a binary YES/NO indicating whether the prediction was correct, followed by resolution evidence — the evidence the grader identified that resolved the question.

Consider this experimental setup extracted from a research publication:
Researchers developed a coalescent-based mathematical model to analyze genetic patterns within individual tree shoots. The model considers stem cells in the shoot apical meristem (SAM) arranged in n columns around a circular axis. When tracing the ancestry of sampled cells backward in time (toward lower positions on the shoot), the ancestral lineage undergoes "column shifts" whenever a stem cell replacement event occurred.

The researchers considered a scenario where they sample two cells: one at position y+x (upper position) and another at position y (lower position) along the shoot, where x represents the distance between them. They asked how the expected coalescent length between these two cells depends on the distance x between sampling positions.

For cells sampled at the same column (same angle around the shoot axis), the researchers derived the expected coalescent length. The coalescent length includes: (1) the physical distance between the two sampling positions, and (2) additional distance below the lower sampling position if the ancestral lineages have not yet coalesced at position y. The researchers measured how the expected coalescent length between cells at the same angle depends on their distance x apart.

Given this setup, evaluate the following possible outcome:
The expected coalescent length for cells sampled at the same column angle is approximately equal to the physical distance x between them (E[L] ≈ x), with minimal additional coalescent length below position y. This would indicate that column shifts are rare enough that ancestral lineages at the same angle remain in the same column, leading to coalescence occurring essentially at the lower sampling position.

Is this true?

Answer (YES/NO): NO